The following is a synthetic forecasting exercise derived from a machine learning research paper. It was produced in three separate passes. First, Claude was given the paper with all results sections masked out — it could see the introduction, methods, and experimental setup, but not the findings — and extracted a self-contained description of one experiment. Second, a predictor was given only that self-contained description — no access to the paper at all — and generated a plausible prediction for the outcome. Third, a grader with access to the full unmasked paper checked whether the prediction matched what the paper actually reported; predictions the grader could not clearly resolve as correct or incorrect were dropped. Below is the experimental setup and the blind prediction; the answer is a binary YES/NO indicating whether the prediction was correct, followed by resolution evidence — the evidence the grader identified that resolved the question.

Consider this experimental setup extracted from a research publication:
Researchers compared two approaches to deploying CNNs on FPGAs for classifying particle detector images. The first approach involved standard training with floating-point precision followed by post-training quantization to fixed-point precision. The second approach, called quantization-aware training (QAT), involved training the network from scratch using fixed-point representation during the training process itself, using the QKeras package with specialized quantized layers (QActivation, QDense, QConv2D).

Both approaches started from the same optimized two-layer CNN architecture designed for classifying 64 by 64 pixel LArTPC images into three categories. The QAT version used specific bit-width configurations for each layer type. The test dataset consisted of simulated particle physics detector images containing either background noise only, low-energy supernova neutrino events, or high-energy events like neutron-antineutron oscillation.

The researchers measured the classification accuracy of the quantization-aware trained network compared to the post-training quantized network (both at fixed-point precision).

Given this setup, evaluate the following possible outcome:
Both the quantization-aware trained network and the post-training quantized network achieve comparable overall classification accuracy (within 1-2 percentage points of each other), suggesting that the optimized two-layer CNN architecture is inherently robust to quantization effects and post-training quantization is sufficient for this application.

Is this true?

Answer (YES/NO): NO